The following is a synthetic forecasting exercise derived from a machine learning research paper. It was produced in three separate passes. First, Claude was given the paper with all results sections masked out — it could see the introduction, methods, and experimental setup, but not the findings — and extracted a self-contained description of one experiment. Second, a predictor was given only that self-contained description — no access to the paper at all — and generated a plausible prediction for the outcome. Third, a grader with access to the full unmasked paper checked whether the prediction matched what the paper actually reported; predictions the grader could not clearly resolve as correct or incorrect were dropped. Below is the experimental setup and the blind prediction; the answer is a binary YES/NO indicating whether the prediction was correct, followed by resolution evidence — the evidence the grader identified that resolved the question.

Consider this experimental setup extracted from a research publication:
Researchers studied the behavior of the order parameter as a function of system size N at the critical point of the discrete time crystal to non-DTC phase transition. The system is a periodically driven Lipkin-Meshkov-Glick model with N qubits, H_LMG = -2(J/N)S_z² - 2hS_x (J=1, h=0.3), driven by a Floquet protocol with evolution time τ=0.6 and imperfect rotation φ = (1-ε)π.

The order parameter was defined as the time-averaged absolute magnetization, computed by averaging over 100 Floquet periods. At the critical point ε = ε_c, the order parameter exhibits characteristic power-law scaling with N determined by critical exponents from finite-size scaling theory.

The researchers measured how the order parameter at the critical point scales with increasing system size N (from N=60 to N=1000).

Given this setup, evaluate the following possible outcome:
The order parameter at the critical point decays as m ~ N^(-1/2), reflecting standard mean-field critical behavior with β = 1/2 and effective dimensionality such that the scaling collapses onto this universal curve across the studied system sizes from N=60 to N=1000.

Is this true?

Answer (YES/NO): NO